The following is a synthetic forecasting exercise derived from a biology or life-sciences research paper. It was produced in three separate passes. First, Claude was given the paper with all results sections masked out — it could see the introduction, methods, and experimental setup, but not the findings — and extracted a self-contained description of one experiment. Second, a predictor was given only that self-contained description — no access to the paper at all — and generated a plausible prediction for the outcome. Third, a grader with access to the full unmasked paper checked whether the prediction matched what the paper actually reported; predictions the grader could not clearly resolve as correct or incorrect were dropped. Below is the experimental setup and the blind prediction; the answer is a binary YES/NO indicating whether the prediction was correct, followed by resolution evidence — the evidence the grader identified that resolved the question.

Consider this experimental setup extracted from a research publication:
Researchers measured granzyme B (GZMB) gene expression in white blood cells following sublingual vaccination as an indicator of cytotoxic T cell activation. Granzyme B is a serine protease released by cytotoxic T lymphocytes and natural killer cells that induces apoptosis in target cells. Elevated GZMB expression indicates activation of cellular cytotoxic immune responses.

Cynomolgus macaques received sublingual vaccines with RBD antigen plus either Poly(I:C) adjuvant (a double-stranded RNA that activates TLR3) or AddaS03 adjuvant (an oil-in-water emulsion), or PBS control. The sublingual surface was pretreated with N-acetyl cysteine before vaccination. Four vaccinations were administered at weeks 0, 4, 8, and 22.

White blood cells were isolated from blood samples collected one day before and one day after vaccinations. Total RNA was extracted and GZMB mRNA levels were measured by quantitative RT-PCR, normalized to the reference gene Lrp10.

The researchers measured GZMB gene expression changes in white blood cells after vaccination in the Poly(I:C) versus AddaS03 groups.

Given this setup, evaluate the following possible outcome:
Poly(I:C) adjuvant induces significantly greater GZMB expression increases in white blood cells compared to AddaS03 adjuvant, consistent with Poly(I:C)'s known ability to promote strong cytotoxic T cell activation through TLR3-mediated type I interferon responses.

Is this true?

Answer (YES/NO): NO